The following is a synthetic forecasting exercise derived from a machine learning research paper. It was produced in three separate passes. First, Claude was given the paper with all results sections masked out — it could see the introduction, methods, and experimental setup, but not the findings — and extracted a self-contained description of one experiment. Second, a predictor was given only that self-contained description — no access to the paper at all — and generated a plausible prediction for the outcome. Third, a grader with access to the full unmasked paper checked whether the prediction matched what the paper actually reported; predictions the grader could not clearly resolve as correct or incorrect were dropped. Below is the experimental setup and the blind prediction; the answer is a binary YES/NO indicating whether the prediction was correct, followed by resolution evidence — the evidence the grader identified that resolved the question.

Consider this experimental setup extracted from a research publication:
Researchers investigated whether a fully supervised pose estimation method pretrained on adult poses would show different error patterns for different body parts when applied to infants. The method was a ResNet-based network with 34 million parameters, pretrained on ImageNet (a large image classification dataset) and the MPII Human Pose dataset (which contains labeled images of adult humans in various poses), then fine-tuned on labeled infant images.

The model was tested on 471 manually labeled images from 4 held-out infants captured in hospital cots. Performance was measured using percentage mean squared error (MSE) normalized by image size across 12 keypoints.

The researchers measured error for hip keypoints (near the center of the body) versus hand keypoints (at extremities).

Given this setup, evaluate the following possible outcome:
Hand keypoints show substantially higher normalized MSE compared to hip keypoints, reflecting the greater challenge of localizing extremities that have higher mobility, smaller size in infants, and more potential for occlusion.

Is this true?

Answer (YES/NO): NO